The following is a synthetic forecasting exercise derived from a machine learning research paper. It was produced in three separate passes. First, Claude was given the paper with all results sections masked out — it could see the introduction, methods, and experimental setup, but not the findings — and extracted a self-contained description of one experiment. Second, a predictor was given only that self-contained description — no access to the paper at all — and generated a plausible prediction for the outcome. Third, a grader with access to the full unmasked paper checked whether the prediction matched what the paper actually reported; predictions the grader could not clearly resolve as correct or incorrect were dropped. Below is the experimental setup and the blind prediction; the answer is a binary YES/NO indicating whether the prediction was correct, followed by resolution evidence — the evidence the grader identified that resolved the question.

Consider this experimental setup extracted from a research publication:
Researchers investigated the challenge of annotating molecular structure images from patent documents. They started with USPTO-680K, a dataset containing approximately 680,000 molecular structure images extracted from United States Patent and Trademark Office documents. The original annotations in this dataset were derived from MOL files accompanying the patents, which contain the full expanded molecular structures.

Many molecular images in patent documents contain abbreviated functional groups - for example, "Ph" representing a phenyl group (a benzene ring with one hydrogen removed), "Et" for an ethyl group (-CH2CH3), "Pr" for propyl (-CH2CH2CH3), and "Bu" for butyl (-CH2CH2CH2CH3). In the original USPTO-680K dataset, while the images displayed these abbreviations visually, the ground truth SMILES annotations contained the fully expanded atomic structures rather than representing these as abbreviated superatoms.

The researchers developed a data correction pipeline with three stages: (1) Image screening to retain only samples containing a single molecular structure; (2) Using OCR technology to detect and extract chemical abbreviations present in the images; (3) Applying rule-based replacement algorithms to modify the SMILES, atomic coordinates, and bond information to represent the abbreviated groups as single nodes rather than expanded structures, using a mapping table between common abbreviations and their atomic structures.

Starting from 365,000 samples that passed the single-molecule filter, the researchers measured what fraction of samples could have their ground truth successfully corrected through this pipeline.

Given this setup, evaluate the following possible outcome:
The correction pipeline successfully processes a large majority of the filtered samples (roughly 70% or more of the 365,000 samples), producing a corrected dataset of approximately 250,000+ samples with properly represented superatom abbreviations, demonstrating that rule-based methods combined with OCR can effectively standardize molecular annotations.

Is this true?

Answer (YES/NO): YES